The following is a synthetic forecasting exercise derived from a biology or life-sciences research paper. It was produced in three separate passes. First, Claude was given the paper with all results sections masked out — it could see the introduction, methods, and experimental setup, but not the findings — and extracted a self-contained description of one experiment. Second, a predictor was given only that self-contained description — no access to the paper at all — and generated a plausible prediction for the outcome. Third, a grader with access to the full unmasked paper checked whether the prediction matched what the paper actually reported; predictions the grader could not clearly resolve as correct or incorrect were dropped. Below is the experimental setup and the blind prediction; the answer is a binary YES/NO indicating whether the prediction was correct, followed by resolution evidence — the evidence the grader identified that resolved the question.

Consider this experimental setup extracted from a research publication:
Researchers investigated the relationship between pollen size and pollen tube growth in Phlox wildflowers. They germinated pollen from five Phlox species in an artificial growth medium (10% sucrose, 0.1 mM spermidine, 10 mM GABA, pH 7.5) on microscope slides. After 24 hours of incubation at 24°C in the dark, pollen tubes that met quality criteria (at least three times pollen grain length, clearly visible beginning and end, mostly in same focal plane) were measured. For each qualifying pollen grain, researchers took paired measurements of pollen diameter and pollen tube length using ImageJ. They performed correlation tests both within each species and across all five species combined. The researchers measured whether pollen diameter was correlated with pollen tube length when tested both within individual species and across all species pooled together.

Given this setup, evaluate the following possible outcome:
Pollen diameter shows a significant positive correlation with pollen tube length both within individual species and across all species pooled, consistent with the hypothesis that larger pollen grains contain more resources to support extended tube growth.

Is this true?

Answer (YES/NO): YES